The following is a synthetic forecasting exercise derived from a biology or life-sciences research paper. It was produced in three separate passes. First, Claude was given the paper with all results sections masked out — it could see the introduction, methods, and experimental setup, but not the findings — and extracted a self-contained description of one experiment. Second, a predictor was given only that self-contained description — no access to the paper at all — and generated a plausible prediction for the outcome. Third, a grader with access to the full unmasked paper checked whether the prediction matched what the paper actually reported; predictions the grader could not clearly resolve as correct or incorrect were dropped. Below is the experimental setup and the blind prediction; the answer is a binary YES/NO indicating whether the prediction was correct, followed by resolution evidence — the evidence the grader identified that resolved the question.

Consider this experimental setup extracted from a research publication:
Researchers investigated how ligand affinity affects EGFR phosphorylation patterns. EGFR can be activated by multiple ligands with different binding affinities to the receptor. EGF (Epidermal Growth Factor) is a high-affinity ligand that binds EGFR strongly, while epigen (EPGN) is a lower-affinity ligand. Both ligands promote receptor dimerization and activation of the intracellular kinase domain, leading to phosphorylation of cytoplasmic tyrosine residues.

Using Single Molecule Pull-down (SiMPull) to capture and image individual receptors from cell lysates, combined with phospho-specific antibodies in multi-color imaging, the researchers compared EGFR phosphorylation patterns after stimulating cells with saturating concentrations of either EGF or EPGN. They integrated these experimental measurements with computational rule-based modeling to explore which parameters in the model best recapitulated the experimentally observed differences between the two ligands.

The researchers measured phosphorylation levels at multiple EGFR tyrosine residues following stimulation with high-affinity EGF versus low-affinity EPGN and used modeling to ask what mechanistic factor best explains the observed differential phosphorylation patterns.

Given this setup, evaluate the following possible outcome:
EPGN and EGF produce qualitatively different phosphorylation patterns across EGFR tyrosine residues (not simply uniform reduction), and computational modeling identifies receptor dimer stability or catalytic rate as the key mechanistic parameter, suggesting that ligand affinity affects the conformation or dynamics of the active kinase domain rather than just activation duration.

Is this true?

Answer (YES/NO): NO